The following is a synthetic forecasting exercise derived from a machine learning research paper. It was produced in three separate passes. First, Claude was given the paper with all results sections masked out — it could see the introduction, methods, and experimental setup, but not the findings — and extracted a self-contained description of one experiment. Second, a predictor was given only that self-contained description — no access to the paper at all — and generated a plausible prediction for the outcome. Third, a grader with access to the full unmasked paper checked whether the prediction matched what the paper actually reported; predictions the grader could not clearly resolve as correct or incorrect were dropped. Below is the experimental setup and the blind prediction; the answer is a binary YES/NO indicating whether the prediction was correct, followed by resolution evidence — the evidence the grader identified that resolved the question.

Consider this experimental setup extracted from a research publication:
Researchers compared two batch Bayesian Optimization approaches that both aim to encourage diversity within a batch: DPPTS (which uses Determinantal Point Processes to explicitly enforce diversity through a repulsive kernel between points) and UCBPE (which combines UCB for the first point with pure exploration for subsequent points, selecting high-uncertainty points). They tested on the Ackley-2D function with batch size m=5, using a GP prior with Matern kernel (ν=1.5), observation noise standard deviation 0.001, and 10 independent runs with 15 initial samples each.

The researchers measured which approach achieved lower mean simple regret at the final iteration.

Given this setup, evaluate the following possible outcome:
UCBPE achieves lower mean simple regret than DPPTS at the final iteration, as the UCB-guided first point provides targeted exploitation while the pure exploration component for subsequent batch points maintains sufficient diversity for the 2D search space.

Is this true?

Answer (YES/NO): NO